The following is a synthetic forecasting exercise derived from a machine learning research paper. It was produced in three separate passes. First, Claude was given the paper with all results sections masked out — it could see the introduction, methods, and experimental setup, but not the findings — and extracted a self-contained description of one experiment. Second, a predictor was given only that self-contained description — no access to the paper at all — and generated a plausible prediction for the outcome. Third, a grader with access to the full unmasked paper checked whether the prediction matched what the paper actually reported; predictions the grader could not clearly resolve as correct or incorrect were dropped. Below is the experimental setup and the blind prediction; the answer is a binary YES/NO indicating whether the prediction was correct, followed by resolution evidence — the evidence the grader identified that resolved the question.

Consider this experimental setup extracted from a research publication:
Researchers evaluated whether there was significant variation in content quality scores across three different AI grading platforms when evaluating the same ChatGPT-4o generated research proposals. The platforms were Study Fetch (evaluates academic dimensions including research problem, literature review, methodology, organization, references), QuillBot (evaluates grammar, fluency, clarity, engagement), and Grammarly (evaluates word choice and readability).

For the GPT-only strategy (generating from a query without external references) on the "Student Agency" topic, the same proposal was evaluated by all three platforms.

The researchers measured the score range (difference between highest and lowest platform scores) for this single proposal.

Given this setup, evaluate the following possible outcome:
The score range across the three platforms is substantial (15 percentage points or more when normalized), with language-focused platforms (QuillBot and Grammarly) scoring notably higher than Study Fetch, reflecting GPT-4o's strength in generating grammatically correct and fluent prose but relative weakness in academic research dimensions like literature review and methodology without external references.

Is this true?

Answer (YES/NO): YES